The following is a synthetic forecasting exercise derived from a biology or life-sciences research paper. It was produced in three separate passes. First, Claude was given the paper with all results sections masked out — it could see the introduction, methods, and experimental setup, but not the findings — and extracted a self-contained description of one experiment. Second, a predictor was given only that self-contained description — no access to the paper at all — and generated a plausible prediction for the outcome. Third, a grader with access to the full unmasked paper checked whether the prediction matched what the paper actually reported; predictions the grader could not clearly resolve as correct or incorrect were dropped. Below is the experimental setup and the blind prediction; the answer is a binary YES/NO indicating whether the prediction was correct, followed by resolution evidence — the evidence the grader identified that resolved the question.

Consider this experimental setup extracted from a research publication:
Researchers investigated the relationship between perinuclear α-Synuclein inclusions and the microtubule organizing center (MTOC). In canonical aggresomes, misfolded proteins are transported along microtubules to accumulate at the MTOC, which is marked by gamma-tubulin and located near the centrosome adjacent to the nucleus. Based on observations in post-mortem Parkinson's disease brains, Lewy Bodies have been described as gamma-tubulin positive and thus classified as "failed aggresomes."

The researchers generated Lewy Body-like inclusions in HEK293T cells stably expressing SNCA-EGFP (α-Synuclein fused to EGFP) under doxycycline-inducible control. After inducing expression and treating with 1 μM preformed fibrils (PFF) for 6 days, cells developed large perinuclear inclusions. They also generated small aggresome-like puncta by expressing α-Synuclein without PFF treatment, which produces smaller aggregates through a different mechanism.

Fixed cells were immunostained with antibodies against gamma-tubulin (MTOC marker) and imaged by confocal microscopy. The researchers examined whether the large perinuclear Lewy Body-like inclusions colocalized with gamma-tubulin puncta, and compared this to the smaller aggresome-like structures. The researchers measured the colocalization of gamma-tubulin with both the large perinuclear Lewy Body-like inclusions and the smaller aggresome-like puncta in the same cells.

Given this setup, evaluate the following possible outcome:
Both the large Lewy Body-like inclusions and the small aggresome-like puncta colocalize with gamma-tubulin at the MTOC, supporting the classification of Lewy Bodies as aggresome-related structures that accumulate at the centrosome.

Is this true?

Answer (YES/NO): NO